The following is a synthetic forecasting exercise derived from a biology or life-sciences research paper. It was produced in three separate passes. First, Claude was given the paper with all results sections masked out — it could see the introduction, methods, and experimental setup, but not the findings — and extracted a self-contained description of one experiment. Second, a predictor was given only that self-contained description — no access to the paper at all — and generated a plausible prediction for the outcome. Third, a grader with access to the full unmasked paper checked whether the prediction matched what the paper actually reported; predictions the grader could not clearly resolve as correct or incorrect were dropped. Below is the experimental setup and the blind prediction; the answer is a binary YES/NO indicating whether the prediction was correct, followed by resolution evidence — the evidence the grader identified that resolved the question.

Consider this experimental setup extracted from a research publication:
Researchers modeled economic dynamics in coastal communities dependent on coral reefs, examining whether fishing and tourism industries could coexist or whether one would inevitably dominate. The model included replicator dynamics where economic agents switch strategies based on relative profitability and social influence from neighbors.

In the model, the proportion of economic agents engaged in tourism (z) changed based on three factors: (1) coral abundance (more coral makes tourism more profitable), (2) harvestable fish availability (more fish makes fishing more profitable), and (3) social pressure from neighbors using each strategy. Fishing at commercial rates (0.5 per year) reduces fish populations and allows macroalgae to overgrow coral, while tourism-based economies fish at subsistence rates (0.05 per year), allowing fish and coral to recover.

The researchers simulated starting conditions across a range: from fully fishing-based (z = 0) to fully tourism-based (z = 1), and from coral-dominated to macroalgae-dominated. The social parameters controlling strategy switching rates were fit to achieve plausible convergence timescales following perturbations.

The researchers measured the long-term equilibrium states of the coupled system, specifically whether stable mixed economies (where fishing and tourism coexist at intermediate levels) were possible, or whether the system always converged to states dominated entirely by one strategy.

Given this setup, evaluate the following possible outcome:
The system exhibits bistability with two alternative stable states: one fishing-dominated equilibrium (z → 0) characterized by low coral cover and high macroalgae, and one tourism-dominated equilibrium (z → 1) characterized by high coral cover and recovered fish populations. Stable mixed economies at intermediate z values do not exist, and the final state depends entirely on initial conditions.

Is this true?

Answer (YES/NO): YES